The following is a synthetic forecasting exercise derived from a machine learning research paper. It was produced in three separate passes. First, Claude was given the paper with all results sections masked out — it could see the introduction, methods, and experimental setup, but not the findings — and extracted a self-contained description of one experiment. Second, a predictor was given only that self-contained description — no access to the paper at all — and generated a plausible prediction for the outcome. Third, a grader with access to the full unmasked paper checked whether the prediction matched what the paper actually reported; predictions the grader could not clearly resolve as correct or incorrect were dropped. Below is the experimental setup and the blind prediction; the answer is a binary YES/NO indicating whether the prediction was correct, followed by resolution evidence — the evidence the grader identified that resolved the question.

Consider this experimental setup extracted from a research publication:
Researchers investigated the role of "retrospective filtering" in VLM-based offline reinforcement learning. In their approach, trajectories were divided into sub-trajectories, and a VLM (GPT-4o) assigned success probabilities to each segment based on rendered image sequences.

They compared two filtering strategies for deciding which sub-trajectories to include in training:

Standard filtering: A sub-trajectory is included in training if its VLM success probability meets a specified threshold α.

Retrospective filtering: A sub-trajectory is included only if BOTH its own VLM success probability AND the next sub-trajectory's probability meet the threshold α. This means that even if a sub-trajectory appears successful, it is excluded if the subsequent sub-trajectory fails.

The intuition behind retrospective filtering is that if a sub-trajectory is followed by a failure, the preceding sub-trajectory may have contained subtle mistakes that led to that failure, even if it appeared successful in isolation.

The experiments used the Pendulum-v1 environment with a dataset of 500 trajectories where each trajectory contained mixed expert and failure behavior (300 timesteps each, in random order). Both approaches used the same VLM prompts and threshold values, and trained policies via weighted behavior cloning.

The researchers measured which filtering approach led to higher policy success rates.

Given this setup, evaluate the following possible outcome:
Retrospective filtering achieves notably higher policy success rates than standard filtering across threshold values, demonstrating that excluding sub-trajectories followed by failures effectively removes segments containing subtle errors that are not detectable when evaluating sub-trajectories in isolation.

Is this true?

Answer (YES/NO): NO